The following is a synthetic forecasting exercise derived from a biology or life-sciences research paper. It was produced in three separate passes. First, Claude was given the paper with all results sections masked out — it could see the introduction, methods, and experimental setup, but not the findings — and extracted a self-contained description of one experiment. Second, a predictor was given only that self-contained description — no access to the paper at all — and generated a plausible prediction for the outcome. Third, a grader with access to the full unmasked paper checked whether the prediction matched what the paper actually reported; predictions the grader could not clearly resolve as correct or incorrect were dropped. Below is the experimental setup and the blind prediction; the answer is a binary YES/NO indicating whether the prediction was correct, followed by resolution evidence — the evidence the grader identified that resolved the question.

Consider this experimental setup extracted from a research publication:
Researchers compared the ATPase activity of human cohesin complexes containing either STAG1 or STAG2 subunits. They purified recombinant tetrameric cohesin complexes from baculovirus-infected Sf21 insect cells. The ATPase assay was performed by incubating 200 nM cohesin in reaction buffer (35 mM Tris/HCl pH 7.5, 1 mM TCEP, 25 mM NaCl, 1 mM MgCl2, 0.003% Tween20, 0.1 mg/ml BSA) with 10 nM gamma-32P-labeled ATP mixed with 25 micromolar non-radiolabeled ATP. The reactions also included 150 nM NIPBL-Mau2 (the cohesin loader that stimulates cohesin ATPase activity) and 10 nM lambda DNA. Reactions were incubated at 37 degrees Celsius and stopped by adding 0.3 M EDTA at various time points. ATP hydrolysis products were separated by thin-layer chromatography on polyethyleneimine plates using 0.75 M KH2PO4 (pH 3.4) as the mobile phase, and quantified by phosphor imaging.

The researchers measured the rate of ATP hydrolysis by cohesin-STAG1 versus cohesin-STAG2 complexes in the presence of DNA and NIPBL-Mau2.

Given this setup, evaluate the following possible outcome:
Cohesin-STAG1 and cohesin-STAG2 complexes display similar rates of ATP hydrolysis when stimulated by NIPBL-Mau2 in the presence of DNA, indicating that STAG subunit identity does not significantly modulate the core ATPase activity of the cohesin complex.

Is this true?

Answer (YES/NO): YES